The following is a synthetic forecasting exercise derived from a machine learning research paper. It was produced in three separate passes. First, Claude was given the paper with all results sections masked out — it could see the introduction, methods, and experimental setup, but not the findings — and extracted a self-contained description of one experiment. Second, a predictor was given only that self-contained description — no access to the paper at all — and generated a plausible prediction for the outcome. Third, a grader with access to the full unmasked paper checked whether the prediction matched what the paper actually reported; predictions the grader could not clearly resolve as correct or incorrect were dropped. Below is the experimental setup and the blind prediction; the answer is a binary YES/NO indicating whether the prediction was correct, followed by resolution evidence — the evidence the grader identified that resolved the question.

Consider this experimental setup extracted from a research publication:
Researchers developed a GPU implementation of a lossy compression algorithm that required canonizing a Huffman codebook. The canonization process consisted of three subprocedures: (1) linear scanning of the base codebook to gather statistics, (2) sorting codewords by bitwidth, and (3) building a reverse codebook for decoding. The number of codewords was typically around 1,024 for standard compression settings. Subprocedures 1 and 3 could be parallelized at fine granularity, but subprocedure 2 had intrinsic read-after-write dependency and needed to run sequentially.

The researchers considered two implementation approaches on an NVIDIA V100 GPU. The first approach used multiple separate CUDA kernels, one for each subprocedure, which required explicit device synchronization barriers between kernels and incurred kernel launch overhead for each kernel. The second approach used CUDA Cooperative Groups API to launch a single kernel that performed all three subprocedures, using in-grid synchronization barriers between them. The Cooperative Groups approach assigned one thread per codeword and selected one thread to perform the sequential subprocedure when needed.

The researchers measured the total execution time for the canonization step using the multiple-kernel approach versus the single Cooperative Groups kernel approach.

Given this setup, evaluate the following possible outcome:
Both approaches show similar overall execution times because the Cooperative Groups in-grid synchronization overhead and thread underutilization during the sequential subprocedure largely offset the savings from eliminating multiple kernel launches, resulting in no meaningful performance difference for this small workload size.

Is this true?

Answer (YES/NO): NO